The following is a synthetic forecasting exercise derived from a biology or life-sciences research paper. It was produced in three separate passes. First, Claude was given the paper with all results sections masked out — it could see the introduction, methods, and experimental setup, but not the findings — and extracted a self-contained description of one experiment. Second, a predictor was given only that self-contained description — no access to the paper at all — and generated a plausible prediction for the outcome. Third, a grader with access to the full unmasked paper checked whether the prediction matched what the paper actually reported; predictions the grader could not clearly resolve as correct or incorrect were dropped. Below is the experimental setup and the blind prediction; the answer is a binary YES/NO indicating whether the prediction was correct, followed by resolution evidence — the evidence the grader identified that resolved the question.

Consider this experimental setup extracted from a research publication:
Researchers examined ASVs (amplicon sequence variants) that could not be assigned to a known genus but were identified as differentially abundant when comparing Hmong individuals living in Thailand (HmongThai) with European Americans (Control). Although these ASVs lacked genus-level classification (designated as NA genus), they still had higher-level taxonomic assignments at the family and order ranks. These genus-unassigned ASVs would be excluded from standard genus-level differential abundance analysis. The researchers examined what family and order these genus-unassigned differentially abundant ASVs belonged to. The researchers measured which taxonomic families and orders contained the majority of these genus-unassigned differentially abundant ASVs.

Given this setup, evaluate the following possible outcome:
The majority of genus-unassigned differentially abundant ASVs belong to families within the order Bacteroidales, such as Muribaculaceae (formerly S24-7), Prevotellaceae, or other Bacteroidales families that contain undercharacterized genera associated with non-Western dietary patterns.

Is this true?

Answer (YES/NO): NO